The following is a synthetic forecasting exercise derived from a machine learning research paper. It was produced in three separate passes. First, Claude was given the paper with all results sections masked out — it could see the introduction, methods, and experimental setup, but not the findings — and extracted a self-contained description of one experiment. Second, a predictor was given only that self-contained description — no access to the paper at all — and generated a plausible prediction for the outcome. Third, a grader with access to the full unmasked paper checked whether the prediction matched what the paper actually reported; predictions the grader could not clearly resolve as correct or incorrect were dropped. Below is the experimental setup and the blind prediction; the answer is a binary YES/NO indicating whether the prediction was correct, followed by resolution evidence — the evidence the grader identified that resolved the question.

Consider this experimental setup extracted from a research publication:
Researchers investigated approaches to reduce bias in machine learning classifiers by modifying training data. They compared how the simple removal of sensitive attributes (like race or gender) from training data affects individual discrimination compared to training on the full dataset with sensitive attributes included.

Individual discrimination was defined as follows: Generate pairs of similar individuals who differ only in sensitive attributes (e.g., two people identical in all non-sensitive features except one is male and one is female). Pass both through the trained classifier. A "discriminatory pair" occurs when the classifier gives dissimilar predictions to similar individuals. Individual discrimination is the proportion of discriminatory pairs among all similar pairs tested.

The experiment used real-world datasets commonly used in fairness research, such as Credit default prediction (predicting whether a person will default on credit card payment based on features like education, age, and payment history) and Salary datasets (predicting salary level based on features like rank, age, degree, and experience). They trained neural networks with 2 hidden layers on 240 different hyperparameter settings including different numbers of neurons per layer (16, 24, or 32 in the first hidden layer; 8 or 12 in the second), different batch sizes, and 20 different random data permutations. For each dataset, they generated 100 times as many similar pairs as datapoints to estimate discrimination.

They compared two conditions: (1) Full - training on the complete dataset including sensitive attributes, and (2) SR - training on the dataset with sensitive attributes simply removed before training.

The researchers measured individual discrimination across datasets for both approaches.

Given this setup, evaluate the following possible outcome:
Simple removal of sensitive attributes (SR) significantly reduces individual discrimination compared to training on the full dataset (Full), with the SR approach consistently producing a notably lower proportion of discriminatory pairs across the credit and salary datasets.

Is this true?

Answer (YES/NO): YES